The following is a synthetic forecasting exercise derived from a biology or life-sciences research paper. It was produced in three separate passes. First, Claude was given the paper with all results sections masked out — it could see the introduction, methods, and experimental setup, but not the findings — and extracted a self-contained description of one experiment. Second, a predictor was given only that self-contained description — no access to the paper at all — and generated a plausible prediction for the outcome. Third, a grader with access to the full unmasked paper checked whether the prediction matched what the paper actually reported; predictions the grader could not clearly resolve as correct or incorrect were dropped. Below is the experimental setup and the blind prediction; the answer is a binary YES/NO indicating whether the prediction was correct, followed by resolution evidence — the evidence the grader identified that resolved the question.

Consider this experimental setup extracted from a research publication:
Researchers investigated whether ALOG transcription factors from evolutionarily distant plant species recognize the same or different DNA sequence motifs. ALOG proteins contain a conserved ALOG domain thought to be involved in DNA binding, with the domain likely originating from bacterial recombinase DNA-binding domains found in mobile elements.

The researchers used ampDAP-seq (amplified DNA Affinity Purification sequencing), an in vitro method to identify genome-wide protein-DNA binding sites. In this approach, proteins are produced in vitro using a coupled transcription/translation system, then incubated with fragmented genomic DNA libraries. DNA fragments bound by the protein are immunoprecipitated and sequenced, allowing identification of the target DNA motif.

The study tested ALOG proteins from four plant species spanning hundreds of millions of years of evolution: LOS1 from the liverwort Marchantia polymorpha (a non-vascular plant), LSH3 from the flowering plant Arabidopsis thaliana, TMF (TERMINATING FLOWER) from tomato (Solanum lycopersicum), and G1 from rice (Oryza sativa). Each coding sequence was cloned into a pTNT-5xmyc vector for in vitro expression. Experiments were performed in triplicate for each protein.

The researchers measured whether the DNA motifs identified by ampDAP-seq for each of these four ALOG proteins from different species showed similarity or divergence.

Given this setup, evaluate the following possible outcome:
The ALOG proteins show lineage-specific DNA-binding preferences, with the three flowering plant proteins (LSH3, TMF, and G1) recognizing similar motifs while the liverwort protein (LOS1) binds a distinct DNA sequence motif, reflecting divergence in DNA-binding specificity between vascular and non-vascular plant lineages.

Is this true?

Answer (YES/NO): NO